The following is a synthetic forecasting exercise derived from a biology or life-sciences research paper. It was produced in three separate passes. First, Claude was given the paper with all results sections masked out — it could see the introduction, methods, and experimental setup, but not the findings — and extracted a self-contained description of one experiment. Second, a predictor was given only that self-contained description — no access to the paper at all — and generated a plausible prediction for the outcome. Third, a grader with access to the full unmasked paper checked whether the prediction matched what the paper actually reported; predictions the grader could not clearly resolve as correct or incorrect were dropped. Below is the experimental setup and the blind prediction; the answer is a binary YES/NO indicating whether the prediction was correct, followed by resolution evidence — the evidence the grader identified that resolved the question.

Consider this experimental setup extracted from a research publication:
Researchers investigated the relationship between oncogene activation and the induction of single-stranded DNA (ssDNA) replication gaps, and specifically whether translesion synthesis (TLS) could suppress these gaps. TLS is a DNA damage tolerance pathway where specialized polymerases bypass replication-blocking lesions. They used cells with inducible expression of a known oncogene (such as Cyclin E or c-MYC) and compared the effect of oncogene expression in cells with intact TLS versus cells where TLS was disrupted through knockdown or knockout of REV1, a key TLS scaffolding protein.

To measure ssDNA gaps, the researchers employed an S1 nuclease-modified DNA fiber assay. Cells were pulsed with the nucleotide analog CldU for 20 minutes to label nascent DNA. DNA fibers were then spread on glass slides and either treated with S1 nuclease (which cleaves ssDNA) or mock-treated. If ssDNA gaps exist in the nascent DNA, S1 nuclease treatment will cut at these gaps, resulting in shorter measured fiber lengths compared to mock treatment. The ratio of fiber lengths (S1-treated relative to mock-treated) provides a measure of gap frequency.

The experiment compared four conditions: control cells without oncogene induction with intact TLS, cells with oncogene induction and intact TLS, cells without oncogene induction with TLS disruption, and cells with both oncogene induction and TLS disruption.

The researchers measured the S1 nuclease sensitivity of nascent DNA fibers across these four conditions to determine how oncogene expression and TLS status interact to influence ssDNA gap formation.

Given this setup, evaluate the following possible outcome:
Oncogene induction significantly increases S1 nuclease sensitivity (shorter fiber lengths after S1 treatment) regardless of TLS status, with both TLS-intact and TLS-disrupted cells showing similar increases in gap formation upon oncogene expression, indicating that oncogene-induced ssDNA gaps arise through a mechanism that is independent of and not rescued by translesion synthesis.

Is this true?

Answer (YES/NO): NO